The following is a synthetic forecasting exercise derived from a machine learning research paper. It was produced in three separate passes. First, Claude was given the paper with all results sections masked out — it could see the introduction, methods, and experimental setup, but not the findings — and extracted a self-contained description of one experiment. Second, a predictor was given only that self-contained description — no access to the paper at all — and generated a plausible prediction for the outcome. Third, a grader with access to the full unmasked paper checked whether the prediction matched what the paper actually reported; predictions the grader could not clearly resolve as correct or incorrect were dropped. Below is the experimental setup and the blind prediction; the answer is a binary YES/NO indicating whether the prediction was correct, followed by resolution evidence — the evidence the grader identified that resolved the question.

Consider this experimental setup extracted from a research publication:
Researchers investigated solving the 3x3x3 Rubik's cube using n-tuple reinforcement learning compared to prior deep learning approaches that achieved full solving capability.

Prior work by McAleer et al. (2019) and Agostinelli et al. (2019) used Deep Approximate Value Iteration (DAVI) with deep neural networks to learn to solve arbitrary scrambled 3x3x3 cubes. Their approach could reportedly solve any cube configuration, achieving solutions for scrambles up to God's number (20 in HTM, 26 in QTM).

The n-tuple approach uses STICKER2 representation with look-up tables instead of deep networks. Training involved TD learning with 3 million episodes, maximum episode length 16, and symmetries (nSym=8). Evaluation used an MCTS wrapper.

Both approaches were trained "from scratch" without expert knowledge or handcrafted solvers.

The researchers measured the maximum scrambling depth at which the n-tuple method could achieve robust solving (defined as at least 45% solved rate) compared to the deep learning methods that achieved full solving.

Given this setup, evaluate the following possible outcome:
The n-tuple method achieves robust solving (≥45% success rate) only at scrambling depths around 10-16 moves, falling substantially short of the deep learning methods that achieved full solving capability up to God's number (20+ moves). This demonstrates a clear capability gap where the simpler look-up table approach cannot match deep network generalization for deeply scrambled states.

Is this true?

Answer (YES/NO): YES